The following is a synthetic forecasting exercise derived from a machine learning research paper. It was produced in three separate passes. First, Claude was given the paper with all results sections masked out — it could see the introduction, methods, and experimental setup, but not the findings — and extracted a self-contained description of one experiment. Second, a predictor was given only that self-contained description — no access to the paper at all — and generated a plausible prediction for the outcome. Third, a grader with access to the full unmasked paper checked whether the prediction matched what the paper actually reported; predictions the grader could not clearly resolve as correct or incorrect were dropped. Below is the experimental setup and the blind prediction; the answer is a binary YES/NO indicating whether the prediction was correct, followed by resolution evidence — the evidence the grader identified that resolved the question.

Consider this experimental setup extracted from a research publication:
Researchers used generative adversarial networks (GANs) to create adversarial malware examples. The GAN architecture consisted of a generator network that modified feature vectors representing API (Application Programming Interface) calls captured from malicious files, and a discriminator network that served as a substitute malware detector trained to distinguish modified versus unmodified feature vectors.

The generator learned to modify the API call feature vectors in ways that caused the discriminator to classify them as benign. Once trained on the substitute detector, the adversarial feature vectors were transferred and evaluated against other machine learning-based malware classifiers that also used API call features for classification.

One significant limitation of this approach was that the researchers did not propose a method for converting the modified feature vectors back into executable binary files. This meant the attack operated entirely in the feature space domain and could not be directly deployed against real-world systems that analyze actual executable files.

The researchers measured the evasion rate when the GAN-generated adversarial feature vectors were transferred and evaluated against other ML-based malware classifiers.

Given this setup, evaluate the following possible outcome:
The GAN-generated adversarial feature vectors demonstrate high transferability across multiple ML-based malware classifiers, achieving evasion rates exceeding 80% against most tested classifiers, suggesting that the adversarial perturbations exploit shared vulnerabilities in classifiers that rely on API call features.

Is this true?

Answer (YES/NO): YES